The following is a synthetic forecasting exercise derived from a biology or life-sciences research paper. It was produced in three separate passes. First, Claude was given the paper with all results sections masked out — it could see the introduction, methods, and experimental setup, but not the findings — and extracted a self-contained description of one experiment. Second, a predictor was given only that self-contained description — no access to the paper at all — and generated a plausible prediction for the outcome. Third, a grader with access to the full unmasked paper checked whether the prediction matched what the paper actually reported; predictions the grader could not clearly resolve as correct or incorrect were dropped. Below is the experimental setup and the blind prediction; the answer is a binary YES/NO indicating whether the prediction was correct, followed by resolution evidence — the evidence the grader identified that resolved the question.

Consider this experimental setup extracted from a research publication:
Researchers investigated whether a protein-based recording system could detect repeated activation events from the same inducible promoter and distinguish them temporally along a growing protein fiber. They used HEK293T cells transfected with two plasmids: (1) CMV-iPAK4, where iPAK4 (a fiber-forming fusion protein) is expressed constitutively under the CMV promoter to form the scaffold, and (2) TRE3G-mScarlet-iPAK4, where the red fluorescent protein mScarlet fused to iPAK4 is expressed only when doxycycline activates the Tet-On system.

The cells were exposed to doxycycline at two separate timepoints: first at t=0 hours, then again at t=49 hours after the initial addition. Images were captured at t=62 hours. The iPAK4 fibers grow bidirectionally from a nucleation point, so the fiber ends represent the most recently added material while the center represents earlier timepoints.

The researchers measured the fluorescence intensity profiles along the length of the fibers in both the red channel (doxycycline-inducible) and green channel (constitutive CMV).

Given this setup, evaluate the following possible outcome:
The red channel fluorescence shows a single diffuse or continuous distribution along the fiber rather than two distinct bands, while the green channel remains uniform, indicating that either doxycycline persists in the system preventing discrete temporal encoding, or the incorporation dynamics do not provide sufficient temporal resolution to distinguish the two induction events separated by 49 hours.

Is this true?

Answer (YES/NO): NO